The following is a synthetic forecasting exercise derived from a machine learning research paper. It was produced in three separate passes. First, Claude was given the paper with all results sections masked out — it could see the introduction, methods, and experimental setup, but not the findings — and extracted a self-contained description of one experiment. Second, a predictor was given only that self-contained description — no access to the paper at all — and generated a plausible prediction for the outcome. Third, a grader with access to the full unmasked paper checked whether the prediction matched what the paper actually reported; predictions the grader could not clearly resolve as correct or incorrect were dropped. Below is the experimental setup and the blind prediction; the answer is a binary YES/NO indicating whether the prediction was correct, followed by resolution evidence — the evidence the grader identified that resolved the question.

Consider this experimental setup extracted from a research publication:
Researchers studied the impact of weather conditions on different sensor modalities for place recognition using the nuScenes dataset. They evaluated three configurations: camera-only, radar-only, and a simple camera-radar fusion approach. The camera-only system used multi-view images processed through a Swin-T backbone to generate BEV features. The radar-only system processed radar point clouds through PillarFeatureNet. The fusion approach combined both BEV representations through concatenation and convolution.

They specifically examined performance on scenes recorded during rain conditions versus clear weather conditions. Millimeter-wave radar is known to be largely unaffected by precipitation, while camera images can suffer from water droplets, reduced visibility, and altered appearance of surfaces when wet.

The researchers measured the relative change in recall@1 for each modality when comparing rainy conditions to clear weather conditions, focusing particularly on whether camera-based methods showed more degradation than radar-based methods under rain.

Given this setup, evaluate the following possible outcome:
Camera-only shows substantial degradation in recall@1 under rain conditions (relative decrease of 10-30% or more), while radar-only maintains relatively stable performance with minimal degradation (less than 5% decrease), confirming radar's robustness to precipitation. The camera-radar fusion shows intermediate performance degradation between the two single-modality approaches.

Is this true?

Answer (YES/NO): YES